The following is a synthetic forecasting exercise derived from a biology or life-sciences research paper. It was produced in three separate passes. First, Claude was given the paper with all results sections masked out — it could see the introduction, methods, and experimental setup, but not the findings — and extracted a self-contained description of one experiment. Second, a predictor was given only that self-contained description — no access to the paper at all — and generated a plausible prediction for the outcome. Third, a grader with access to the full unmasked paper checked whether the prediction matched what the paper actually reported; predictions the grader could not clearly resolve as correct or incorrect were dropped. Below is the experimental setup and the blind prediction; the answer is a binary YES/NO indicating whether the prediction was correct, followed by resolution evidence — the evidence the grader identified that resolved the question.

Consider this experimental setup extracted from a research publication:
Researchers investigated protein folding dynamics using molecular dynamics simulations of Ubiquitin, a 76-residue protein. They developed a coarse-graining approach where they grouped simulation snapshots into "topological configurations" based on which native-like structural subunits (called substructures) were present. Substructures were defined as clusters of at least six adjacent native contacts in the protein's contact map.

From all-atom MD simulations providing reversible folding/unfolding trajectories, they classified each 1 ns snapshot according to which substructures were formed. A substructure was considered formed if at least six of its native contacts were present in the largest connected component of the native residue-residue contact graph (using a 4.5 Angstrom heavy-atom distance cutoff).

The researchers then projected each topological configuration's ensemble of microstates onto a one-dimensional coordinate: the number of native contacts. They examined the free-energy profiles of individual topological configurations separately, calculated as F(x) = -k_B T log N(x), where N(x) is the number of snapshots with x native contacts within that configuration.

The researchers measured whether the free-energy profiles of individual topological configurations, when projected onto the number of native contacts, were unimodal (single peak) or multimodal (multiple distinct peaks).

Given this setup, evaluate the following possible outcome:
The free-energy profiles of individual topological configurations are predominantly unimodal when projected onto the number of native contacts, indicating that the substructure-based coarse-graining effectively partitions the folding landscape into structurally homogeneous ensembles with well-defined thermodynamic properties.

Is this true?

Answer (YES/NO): YES